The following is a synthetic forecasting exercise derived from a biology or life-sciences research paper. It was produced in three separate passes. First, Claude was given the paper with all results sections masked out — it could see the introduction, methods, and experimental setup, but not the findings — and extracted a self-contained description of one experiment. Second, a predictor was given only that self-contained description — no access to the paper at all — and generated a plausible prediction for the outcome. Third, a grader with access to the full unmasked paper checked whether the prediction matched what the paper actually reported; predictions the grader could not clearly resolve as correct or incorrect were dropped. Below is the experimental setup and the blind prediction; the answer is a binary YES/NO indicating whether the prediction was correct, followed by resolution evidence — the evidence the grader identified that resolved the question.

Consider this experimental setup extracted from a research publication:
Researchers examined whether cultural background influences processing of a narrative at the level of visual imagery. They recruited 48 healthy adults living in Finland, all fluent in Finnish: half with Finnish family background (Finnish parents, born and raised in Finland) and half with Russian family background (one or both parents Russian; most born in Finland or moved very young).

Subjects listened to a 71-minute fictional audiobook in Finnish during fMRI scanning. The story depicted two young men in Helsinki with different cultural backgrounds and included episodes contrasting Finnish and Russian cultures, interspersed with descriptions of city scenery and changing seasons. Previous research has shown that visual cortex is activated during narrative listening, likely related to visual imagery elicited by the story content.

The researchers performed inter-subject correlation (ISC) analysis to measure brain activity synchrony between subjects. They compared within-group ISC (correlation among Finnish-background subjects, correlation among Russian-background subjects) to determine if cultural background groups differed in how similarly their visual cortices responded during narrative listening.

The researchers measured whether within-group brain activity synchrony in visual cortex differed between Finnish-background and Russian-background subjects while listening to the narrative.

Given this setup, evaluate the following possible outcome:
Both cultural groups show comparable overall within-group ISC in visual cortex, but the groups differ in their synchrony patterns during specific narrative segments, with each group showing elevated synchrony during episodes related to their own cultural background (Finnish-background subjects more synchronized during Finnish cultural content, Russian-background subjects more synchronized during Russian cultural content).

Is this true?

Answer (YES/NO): NO